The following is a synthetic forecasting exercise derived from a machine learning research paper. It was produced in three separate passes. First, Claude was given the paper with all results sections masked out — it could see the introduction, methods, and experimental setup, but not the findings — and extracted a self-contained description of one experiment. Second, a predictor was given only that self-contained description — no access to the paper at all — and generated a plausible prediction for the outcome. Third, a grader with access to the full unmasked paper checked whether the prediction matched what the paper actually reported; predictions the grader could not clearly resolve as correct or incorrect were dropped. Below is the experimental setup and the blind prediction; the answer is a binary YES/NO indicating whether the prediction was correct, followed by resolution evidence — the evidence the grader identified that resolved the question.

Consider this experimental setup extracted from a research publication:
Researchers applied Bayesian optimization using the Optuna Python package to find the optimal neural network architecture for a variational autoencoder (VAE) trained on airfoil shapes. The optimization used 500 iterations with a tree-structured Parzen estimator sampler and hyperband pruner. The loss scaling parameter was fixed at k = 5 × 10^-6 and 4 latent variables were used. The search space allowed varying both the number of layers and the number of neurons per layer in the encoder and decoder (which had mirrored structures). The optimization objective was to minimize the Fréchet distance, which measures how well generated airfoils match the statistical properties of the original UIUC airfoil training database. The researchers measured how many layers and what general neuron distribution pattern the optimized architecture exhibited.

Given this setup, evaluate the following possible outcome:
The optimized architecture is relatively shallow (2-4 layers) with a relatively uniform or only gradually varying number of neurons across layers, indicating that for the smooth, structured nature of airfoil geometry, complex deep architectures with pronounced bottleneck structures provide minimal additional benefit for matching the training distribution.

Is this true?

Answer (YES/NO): NO